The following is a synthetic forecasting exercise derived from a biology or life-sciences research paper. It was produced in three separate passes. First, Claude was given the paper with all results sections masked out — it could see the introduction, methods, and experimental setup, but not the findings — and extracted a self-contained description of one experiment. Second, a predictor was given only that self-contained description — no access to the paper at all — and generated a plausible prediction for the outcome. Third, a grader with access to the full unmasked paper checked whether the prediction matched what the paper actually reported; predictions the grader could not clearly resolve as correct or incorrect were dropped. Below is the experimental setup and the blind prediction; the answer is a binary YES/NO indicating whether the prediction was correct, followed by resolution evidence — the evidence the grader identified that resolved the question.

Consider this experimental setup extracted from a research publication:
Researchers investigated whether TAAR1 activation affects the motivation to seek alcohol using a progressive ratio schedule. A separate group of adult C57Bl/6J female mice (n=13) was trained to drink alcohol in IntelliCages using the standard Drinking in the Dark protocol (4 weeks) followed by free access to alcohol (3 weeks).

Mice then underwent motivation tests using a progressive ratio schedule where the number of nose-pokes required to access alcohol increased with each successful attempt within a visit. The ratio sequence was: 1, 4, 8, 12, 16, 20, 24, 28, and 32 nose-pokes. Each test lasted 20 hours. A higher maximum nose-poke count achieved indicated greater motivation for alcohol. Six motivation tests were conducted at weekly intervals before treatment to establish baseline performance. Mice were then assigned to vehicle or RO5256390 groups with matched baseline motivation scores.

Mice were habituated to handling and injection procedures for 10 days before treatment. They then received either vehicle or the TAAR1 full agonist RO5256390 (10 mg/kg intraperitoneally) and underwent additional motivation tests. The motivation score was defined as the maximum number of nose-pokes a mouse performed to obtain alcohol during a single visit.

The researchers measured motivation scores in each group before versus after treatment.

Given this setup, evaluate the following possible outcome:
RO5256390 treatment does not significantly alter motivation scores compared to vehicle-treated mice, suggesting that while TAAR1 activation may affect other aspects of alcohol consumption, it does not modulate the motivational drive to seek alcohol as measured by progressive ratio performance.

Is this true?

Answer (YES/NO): NO